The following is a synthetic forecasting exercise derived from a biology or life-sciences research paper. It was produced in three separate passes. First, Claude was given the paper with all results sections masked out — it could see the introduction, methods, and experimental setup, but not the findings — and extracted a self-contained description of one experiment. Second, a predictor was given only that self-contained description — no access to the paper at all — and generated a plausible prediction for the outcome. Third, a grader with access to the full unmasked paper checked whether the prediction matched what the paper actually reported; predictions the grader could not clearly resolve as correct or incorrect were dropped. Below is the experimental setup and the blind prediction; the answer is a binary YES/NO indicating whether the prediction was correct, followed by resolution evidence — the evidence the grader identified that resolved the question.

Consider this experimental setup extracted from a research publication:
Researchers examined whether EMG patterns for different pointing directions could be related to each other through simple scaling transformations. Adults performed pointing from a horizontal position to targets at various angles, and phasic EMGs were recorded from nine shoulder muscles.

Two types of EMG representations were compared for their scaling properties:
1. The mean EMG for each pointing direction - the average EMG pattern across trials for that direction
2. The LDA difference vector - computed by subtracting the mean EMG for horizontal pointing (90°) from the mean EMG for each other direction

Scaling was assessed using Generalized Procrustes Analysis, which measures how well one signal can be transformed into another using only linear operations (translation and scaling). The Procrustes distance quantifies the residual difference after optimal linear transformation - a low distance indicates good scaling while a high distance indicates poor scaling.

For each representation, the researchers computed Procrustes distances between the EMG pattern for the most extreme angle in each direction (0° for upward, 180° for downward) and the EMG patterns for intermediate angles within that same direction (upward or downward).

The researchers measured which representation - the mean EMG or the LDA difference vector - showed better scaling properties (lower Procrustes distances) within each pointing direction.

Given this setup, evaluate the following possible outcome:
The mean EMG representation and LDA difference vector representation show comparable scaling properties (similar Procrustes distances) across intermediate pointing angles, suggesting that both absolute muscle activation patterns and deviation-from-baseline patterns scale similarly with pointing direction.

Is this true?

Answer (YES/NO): NO